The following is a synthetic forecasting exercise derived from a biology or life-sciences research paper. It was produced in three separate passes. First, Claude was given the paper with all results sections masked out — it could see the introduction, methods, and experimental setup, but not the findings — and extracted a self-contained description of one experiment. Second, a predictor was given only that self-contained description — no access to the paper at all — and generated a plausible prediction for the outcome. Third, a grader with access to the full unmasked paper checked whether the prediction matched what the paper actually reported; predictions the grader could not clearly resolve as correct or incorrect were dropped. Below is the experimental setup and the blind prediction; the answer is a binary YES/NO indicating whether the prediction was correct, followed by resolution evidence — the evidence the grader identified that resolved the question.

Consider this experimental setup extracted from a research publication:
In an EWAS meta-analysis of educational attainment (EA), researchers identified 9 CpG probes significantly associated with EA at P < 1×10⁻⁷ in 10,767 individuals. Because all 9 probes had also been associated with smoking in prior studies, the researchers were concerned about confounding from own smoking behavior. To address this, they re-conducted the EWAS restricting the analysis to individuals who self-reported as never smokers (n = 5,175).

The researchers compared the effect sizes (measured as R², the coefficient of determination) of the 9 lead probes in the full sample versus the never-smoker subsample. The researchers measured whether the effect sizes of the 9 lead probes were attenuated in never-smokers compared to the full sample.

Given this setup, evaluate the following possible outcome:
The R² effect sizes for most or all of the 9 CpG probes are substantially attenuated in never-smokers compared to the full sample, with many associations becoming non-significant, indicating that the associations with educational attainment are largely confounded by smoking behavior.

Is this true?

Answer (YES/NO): YES